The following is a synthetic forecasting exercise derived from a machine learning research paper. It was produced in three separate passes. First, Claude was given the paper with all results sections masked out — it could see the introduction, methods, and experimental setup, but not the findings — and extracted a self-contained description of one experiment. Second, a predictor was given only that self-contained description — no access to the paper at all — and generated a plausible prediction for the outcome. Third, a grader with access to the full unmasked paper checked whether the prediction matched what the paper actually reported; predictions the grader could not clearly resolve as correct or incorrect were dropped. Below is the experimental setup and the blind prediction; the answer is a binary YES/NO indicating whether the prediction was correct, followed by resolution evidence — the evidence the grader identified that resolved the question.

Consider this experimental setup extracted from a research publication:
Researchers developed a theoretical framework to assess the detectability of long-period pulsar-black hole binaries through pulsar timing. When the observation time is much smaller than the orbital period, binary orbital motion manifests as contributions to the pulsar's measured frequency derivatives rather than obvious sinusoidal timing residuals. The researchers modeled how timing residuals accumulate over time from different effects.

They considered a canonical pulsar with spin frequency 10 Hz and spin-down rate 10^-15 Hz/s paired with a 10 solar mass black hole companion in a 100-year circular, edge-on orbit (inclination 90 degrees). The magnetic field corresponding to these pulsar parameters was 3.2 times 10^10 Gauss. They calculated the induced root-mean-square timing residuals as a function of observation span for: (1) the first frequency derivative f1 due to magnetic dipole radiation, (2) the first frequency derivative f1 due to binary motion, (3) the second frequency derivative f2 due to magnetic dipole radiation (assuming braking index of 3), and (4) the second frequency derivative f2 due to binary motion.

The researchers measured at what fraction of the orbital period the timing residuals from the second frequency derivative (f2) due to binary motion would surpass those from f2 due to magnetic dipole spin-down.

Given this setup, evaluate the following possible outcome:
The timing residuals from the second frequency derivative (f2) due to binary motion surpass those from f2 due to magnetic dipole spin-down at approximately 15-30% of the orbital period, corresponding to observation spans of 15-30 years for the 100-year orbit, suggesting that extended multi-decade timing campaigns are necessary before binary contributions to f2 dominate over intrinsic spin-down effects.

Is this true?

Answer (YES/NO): NO